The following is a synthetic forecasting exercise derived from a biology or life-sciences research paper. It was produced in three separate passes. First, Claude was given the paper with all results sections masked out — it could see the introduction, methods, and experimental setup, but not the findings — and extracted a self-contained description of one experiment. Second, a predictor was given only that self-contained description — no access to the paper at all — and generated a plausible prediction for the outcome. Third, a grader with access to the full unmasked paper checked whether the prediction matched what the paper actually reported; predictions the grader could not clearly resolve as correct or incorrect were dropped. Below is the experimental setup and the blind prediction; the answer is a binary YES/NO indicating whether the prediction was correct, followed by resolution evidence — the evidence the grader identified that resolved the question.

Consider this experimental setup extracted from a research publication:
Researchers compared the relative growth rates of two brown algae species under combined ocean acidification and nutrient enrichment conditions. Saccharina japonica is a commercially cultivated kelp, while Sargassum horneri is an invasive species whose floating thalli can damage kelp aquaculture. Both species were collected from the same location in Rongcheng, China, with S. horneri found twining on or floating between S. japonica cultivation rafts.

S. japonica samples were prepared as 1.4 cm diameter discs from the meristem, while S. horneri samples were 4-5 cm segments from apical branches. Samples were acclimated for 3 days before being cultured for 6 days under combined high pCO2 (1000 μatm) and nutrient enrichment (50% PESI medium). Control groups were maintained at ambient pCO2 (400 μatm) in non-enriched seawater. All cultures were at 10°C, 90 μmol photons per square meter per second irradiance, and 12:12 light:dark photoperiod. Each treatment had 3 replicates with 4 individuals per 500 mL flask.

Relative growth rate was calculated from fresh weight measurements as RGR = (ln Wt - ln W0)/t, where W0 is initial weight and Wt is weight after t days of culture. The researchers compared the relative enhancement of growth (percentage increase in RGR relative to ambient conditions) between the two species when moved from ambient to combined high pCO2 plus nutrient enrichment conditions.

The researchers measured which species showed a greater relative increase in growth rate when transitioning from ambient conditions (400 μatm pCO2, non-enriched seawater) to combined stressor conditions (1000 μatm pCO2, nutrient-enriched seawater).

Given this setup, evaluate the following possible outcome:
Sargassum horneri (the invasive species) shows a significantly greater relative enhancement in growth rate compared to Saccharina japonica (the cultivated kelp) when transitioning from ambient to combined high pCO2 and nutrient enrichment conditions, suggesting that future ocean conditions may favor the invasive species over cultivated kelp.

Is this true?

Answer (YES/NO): YES